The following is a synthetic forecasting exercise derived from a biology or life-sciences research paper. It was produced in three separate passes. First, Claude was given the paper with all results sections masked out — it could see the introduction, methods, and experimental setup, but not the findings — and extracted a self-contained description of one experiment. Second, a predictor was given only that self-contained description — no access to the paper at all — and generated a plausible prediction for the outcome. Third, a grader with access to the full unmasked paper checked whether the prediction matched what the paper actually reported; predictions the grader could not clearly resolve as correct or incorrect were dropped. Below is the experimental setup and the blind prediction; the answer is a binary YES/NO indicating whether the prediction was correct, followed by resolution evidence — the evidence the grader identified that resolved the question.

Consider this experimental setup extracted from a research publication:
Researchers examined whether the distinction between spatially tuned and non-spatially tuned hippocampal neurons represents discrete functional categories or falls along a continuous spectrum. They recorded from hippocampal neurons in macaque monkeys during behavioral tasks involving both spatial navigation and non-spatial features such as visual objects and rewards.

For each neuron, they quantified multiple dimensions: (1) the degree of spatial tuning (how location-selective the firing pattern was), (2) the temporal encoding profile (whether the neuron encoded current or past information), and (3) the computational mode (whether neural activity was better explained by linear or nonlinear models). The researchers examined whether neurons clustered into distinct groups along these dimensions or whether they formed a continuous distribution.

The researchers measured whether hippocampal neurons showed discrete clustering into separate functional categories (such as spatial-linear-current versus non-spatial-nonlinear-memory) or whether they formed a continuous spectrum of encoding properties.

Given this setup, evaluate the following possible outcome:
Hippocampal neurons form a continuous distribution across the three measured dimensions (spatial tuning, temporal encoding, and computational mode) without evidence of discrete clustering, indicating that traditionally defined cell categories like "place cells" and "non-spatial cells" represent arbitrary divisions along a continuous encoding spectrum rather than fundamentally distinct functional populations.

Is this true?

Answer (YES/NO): YES